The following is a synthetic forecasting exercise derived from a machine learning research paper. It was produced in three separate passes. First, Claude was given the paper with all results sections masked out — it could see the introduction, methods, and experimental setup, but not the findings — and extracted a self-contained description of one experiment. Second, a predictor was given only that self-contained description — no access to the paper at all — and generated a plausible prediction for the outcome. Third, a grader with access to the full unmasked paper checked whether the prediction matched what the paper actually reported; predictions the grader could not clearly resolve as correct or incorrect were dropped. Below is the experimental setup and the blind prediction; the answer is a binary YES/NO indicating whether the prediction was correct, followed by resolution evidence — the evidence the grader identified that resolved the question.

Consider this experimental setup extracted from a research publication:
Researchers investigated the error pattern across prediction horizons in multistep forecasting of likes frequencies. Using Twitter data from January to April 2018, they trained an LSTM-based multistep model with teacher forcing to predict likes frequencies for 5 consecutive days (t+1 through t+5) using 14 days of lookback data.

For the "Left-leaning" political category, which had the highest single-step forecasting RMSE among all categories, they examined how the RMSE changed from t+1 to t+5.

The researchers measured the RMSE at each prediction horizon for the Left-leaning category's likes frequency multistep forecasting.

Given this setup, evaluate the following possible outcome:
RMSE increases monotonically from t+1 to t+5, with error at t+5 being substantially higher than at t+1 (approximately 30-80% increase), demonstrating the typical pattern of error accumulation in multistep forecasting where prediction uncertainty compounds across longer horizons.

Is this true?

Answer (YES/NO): NO